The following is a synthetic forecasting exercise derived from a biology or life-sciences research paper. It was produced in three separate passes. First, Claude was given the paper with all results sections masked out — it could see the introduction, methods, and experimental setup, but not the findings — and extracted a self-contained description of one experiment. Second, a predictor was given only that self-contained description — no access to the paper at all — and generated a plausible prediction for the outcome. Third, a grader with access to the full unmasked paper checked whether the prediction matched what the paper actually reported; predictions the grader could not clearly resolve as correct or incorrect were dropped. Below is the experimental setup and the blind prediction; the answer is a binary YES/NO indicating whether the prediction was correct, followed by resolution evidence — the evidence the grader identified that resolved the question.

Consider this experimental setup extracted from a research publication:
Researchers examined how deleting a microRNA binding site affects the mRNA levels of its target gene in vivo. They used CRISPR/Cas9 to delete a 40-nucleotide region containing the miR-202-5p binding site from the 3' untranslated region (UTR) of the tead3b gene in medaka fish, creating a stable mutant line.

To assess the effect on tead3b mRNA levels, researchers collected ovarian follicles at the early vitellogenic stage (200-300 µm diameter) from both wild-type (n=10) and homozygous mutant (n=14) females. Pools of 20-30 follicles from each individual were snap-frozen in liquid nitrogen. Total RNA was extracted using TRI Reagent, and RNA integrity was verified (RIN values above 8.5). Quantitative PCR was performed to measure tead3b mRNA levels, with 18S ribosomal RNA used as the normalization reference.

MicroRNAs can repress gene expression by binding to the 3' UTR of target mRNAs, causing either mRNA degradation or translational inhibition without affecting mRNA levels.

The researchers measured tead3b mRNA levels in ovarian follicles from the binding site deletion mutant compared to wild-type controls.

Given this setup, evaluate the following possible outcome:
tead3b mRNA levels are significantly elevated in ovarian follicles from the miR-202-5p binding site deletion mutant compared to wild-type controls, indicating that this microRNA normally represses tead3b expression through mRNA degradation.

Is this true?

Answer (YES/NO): YES